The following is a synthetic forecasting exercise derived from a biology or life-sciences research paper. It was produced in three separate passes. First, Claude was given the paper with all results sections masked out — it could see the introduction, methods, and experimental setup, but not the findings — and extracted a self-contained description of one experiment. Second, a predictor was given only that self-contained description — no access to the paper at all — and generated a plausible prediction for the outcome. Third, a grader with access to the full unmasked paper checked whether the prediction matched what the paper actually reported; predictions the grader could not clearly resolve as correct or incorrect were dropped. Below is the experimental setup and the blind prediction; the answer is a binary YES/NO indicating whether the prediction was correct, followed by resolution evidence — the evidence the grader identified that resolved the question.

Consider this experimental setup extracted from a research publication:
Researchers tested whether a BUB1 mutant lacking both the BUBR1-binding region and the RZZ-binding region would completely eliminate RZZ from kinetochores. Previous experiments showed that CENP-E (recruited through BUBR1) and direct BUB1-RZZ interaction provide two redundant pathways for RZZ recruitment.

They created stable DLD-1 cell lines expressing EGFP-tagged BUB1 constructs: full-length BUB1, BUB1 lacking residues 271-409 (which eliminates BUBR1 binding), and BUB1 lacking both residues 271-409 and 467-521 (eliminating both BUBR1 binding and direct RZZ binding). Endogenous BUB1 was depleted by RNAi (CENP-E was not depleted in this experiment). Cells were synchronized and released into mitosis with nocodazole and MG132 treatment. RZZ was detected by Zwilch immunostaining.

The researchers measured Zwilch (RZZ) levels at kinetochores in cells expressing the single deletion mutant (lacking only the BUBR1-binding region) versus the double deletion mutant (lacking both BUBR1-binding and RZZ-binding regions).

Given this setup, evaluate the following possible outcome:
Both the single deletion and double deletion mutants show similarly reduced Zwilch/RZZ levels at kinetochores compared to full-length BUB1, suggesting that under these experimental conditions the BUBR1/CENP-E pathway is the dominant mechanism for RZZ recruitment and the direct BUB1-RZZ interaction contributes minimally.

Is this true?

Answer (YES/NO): NO